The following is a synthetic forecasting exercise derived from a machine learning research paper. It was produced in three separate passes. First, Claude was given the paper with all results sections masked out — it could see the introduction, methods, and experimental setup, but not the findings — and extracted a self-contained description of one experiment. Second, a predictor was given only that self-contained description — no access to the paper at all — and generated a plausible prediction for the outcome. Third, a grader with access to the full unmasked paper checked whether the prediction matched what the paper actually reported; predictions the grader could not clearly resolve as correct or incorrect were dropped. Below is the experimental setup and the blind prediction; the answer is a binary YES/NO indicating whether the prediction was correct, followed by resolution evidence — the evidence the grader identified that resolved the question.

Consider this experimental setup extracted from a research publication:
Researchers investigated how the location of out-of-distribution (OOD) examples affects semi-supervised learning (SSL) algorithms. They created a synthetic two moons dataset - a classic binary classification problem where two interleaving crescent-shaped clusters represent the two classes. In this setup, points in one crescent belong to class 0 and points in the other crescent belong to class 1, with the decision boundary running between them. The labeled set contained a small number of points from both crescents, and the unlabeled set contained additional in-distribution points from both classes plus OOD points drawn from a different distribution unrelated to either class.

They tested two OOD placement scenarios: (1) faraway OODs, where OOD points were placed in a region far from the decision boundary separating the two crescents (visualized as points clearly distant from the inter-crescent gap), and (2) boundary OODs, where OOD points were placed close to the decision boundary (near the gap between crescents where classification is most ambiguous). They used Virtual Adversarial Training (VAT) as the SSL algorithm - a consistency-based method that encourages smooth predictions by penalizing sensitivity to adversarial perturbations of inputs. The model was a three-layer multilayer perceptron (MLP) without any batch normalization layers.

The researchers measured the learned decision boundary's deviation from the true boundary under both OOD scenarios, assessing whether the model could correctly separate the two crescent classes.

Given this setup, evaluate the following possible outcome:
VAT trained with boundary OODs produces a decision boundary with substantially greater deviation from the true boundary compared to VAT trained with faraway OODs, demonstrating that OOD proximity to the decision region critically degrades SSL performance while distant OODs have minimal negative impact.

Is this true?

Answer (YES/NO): YES